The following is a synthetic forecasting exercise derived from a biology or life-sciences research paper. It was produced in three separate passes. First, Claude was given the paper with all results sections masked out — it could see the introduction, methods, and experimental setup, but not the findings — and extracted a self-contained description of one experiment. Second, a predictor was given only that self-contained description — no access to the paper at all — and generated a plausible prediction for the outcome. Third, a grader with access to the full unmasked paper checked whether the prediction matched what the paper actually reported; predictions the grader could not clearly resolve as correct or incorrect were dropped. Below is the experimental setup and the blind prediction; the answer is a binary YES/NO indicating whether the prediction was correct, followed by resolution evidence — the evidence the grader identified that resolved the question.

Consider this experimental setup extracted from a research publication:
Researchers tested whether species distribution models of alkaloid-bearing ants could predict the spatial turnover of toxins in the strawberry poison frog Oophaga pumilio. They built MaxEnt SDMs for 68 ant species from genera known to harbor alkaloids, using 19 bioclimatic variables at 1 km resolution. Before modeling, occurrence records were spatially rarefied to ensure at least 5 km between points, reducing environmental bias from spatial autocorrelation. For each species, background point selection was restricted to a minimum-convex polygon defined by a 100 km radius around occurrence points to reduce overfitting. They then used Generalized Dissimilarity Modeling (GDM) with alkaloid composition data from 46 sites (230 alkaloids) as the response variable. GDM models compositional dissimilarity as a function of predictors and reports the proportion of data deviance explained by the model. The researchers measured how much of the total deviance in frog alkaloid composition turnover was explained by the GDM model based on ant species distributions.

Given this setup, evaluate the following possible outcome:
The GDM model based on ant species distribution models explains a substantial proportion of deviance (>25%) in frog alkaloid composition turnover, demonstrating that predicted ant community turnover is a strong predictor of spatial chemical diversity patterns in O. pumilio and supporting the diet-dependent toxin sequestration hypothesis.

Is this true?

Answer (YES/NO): NO